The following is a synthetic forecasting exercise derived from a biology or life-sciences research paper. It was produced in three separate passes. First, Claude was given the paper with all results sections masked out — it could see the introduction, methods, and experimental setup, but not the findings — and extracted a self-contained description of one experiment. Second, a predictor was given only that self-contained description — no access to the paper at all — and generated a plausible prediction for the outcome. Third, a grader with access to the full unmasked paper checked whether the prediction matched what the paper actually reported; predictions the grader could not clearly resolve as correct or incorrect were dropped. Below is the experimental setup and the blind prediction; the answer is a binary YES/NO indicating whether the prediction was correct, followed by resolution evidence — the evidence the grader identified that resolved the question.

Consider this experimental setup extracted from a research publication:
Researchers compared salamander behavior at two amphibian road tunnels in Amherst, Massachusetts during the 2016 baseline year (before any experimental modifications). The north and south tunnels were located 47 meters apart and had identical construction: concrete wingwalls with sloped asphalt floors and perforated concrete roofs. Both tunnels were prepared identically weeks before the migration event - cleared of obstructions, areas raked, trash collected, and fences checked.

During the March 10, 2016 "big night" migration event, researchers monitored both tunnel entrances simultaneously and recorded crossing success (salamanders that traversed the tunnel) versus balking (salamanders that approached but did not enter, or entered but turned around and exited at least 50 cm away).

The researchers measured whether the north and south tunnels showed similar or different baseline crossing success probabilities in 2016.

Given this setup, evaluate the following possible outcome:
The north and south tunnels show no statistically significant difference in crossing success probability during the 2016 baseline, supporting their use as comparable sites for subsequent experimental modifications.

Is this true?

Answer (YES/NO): YES